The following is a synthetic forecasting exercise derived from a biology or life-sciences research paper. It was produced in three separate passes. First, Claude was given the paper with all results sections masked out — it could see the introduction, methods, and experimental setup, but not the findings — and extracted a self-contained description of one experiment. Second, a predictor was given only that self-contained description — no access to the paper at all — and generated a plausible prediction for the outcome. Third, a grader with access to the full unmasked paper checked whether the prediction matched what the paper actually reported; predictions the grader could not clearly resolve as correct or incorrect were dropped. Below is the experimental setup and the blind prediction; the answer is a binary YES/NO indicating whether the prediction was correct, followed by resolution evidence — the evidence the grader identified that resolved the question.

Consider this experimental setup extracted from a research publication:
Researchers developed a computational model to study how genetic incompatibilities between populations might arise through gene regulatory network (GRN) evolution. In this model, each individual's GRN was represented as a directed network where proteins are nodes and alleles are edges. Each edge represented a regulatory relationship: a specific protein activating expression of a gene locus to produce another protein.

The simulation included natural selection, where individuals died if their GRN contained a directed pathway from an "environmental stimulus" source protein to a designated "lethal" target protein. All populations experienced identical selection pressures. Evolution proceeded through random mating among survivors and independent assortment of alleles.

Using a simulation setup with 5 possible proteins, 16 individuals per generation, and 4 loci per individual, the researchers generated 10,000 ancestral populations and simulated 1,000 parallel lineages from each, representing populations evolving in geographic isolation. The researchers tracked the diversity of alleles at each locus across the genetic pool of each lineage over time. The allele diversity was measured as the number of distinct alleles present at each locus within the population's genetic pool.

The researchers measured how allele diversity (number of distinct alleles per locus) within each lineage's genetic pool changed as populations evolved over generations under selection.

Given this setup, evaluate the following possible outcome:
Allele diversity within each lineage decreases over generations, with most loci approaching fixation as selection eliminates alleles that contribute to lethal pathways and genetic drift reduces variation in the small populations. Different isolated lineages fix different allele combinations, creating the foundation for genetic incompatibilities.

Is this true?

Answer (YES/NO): YES